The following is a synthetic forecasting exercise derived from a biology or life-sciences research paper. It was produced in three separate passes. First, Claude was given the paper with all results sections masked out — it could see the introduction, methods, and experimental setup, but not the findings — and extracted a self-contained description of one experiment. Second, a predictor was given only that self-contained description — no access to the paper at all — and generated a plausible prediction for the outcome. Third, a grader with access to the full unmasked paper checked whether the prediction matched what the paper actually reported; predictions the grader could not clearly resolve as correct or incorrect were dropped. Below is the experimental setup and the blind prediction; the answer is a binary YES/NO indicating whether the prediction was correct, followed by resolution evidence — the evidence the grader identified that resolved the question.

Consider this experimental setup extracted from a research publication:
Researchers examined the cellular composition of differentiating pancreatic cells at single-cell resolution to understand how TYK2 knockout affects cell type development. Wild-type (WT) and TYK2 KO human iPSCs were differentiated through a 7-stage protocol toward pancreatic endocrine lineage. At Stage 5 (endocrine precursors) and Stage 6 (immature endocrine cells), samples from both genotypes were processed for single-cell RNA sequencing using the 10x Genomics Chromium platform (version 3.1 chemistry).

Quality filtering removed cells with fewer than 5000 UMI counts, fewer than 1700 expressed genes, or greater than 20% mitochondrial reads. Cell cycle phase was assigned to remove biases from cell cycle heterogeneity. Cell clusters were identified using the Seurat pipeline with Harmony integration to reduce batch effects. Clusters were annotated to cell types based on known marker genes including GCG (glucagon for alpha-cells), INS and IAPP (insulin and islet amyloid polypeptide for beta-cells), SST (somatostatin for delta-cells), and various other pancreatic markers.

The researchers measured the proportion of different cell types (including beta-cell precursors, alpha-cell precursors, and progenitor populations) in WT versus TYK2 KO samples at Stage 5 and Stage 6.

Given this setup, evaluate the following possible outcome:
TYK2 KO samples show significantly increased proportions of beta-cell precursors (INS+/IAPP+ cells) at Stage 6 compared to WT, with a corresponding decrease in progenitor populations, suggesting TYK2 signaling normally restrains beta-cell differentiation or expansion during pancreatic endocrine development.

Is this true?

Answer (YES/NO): NO